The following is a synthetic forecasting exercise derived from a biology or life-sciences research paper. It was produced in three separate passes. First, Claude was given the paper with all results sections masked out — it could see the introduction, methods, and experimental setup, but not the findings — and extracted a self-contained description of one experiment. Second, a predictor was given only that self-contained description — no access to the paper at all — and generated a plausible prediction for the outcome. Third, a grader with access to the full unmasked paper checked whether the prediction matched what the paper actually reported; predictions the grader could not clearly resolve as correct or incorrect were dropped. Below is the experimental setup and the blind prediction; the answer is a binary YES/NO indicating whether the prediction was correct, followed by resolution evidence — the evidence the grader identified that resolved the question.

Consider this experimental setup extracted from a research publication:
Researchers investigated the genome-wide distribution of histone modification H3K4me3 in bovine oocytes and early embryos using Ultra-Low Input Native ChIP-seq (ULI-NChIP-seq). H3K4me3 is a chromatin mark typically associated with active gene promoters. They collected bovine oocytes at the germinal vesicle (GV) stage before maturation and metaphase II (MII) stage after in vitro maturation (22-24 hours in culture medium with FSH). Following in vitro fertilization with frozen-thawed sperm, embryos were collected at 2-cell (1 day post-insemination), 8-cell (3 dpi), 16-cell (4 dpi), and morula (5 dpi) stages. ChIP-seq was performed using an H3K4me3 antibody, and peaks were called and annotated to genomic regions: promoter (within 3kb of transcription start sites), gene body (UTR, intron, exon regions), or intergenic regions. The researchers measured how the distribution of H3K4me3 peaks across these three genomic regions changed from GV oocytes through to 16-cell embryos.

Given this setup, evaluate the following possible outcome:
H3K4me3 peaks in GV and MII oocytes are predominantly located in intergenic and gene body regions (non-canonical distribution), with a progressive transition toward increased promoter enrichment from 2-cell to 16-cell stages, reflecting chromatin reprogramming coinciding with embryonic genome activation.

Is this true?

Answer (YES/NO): YES